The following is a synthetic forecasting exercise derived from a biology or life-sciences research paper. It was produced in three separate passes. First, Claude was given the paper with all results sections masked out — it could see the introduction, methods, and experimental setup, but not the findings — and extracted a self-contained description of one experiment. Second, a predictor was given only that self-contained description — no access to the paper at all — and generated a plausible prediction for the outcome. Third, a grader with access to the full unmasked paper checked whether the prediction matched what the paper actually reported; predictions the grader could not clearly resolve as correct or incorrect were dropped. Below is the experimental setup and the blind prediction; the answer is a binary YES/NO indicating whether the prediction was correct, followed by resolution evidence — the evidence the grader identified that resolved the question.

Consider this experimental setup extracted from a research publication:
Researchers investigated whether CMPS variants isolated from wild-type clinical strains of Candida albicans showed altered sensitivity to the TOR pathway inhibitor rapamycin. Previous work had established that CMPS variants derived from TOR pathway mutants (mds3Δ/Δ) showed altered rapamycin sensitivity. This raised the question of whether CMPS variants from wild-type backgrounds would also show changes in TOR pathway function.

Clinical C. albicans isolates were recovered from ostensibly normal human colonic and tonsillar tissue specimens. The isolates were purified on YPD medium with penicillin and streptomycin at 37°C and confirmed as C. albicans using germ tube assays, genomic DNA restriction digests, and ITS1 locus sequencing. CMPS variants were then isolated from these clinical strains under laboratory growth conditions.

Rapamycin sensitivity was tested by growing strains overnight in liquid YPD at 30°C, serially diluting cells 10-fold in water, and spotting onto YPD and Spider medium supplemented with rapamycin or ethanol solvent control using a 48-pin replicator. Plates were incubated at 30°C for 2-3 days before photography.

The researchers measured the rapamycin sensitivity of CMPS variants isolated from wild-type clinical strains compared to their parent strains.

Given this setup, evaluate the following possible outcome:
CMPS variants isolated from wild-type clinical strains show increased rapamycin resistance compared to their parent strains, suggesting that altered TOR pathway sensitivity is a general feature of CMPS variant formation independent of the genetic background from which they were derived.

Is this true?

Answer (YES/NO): YES